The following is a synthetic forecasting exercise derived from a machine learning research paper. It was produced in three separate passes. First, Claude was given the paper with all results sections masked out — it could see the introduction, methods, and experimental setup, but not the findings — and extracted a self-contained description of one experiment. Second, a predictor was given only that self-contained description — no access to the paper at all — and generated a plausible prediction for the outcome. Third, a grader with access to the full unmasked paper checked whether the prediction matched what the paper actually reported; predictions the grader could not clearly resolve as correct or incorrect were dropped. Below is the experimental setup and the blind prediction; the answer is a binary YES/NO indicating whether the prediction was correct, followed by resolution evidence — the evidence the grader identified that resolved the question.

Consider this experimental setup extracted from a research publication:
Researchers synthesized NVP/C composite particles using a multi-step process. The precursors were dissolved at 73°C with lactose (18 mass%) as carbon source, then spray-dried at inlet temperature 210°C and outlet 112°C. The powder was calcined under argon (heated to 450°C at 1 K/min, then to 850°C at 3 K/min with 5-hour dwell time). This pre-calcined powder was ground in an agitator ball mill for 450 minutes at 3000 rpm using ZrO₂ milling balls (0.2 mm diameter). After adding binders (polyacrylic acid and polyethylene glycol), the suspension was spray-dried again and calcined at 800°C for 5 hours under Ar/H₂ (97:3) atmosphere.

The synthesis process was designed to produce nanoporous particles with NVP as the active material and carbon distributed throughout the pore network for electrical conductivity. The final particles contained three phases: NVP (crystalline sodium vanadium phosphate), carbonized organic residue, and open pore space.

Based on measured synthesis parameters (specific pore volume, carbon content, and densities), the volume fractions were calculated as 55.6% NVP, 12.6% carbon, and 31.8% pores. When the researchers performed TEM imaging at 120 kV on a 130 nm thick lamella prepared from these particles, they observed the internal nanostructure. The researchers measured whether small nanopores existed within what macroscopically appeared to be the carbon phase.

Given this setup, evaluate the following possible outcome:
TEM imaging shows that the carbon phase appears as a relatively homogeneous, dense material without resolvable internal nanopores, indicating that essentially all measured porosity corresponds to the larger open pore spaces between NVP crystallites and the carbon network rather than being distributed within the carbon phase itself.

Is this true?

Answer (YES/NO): NO